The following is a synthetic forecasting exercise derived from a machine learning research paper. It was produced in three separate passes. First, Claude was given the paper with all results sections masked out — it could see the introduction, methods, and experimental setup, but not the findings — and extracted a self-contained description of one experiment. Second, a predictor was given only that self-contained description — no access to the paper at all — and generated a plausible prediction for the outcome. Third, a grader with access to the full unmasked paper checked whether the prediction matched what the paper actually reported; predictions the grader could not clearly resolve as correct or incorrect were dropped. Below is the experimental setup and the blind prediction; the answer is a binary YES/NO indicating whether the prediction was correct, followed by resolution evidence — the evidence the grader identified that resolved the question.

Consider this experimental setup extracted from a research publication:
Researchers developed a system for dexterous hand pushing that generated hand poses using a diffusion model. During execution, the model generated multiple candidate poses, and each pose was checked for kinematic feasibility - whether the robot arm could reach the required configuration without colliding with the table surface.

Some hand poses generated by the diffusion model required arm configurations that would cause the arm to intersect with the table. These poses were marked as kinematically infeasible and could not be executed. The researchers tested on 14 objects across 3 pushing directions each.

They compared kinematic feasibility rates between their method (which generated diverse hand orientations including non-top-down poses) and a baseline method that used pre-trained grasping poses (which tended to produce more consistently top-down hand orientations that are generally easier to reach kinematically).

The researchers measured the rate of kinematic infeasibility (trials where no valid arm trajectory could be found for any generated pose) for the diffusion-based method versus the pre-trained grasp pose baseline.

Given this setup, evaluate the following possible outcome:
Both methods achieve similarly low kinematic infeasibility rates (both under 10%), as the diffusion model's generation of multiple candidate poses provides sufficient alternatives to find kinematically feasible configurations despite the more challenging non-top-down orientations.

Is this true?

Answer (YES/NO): NO